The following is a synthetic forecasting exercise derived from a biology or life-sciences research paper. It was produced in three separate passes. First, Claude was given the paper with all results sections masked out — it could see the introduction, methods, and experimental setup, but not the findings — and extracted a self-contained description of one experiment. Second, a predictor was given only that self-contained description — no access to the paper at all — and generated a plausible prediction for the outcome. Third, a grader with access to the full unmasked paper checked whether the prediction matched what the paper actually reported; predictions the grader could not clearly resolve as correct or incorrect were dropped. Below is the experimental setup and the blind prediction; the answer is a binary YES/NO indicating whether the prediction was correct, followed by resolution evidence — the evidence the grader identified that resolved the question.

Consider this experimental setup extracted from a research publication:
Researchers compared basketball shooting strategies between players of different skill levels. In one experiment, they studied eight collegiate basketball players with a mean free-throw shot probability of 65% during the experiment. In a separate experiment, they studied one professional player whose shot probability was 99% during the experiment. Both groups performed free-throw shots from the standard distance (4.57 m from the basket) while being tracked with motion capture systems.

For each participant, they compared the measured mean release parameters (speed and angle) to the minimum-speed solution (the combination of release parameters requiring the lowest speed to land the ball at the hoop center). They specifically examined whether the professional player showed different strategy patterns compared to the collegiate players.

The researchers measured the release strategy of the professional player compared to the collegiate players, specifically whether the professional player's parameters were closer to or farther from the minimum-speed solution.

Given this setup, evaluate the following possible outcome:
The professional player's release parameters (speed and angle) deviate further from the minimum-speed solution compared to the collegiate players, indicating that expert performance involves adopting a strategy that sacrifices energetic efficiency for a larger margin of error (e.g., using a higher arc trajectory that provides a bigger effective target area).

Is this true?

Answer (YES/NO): NO